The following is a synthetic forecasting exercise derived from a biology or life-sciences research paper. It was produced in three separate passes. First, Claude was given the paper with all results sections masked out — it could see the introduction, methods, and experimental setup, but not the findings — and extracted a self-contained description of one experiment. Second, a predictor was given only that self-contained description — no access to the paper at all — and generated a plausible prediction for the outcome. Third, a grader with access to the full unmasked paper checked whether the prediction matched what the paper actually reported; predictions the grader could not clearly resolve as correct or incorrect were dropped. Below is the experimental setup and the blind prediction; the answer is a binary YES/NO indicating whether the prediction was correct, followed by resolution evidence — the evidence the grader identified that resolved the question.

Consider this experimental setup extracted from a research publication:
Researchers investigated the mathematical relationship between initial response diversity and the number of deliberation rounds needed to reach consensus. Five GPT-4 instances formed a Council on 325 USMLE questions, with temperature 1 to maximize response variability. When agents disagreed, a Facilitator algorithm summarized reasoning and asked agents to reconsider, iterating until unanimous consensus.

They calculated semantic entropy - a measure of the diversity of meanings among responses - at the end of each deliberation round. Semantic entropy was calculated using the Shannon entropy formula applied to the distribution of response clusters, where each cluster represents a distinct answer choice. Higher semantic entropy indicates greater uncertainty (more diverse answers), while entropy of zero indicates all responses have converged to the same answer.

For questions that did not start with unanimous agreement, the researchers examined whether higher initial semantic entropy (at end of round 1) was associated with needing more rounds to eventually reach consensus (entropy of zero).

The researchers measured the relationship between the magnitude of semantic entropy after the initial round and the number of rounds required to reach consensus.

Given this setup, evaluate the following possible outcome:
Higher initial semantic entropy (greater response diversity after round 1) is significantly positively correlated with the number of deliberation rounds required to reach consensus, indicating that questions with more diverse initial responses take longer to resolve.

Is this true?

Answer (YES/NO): NO